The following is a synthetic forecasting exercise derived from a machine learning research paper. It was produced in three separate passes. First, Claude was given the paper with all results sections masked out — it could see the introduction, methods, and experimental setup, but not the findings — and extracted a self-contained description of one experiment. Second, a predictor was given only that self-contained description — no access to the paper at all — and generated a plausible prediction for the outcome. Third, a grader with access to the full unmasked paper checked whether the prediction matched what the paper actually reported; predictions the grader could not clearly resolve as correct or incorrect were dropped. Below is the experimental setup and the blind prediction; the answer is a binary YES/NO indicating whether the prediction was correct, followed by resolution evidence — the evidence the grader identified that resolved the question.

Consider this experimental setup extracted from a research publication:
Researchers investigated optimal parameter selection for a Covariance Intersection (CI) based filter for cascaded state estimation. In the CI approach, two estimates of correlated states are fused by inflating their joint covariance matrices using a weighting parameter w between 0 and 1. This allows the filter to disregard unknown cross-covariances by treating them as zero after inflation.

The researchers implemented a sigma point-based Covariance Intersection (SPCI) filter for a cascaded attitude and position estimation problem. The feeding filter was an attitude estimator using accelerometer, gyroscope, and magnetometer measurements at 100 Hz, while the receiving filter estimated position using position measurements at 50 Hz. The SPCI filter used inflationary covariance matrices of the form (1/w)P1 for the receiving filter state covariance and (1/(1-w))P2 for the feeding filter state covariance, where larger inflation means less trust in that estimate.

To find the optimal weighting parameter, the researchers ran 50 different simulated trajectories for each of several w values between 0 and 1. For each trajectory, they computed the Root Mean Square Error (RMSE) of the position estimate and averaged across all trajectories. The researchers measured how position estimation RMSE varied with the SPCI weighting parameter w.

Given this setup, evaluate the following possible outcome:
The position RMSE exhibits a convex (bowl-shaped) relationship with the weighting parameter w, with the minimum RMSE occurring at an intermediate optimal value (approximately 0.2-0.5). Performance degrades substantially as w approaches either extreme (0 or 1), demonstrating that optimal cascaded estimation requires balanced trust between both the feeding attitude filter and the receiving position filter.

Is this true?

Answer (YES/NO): NO